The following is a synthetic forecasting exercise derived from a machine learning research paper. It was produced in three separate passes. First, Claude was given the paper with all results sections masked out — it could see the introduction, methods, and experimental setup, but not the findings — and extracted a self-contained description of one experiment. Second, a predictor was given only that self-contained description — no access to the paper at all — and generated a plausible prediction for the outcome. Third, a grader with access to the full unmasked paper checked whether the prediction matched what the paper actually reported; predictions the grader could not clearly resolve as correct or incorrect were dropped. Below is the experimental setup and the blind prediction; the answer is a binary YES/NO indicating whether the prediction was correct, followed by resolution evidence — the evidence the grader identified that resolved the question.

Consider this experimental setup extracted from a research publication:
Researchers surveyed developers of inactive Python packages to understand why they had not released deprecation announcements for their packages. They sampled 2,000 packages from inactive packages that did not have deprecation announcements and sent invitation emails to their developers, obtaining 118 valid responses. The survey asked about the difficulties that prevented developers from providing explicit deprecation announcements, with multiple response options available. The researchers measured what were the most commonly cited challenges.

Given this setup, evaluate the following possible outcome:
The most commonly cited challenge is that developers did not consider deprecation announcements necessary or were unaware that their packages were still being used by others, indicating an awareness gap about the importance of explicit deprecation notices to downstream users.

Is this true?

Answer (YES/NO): NO